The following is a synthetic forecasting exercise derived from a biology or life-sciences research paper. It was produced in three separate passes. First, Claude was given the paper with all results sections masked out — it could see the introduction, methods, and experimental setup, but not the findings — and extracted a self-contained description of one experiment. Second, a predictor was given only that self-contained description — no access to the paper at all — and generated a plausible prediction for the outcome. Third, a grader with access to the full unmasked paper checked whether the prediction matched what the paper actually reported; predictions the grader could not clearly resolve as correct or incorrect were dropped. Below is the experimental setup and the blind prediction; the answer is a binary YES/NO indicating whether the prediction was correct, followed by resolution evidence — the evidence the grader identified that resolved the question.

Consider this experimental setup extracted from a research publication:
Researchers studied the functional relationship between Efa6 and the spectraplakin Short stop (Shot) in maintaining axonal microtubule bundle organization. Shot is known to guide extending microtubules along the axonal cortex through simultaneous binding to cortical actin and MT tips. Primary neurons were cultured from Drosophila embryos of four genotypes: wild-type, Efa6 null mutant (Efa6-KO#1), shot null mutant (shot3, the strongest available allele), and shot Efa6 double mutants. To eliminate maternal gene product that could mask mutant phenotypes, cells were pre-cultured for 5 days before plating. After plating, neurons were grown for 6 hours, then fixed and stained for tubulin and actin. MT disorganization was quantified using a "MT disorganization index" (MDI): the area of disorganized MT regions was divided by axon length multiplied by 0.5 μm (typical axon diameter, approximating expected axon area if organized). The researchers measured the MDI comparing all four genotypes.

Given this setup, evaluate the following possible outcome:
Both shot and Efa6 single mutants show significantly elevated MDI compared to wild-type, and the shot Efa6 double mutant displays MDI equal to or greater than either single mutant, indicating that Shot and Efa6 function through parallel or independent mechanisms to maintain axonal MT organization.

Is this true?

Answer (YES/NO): YES